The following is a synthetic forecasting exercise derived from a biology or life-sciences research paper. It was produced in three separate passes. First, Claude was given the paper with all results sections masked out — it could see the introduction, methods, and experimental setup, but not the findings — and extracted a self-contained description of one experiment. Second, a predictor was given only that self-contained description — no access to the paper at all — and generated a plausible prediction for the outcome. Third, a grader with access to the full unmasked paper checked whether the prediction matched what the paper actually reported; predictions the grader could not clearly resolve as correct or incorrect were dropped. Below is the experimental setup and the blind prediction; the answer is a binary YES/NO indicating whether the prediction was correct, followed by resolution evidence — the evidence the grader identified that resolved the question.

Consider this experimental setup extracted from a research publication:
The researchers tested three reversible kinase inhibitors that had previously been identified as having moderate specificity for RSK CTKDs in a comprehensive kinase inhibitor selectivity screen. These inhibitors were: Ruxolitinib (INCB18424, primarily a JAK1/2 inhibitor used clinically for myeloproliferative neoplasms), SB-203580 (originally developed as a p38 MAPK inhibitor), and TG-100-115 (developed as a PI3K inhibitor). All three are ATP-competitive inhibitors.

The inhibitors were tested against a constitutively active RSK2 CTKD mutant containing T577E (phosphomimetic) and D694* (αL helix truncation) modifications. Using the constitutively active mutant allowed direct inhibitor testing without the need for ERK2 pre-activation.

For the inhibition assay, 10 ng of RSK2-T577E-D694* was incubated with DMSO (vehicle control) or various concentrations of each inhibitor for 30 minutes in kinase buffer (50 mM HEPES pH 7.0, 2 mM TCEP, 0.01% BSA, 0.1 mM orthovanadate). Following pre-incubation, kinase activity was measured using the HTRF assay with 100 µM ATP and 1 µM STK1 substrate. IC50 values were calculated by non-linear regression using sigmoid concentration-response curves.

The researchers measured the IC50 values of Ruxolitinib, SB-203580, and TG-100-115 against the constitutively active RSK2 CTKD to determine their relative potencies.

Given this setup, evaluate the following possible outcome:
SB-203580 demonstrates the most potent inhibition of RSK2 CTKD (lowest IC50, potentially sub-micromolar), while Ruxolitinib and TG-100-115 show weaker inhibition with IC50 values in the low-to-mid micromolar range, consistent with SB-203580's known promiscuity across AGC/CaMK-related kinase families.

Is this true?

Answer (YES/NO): NO